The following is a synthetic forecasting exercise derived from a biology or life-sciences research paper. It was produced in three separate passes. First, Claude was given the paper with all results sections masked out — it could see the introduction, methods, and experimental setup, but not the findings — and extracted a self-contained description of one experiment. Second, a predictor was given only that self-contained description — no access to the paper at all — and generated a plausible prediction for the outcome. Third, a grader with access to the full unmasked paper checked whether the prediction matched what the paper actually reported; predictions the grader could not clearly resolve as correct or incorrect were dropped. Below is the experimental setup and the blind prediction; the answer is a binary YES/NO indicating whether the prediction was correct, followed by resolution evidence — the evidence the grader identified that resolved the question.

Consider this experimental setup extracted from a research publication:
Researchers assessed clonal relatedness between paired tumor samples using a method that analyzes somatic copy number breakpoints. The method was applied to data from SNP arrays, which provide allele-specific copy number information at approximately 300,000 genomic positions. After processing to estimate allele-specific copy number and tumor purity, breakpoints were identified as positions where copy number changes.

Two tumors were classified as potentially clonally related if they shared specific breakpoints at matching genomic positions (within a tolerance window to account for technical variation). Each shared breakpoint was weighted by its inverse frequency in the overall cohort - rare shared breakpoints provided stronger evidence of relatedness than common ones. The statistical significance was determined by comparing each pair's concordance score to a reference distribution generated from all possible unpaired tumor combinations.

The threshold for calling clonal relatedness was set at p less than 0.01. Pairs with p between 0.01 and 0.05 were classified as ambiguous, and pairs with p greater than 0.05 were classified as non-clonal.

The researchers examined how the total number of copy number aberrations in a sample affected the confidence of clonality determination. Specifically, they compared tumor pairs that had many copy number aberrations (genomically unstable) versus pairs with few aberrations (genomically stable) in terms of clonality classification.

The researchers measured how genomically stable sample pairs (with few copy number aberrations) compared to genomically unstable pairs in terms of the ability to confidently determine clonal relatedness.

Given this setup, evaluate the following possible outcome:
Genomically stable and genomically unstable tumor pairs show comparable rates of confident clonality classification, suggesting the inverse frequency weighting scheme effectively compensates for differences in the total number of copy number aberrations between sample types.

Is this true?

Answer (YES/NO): NO